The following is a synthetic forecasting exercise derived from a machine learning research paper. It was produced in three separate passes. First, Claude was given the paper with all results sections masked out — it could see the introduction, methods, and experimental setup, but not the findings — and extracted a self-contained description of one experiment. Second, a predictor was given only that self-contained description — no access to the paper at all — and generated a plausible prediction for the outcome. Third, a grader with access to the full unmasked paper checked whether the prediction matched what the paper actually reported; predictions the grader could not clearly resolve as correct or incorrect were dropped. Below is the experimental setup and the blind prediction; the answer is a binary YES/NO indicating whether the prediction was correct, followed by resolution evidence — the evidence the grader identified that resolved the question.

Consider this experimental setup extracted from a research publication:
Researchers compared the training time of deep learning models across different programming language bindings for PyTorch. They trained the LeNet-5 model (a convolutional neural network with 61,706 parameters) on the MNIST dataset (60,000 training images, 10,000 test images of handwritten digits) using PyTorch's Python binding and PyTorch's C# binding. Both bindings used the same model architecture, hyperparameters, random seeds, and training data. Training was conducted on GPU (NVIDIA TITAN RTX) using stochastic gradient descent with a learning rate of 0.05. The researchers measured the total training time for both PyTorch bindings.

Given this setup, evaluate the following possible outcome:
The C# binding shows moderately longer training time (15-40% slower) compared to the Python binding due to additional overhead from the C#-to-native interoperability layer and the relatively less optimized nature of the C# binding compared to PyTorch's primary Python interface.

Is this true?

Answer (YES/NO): NO